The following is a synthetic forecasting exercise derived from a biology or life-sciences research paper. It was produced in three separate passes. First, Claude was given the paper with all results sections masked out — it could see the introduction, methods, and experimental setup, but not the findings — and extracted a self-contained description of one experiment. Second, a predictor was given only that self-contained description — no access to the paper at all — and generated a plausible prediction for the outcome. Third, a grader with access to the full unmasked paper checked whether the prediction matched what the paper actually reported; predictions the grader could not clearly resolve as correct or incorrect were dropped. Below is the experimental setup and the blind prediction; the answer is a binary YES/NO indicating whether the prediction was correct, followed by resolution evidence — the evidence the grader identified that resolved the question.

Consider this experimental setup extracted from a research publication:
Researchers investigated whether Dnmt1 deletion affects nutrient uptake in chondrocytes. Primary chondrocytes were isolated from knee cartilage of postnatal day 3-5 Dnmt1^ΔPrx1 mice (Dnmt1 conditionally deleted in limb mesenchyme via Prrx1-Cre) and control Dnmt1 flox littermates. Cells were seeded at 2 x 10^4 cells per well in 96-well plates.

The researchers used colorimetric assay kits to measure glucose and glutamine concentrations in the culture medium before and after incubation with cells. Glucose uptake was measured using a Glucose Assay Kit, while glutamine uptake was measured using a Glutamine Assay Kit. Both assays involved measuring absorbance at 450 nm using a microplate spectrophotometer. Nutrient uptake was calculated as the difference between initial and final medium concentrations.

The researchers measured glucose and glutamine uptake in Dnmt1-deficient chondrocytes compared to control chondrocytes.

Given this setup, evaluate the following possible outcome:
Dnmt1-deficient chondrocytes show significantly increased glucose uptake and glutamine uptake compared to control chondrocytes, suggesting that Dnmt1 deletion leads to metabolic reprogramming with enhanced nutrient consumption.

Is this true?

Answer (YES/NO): NO